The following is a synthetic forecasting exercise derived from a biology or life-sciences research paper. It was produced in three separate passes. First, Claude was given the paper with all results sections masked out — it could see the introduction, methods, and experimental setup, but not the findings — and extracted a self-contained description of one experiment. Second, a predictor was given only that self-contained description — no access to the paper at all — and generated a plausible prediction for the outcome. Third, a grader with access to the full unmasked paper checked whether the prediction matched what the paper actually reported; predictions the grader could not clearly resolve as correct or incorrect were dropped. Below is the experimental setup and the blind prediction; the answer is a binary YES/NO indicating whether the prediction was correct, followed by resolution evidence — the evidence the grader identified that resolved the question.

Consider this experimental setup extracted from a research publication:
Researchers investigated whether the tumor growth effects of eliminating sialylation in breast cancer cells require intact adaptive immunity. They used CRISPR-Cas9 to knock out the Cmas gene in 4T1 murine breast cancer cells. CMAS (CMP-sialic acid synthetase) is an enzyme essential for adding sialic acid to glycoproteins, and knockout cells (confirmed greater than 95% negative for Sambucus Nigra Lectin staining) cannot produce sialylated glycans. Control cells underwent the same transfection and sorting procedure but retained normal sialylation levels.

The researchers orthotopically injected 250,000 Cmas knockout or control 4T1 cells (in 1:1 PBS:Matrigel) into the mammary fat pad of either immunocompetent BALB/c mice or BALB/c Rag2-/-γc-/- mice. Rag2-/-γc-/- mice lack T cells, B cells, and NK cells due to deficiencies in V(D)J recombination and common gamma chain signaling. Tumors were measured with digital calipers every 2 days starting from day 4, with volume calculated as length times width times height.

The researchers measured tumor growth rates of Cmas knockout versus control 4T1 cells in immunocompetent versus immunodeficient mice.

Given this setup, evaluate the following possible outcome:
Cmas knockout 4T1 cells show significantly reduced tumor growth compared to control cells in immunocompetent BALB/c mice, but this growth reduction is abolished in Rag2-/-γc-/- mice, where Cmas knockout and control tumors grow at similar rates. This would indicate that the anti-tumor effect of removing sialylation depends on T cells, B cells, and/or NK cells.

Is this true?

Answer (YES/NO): YES